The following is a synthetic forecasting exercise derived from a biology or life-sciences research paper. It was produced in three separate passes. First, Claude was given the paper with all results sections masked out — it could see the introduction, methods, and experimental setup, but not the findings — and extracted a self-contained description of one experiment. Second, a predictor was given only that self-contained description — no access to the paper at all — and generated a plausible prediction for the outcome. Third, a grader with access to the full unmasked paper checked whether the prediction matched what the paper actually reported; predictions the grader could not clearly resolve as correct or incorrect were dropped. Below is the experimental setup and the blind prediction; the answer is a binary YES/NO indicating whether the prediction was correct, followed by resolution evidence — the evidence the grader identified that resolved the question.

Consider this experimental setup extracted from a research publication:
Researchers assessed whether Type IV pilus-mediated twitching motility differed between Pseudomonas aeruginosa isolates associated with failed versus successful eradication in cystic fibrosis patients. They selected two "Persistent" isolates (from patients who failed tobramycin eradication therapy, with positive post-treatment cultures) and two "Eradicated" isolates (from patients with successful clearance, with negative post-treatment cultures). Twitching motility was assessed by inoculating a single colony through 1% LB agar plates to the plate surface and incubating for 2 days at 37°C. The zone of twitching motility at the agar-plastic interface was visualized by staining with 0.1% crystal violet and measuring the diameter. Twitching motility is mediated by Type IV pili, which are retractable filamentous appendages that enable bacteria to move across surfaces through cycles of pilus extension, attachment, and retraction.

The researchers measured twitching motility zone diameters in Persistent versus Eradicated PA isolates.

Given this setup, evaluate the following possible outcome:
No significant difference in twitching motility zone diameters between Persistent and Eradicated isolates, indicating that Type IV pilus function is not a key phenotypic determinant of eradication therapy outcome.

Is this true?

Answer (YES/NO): NO